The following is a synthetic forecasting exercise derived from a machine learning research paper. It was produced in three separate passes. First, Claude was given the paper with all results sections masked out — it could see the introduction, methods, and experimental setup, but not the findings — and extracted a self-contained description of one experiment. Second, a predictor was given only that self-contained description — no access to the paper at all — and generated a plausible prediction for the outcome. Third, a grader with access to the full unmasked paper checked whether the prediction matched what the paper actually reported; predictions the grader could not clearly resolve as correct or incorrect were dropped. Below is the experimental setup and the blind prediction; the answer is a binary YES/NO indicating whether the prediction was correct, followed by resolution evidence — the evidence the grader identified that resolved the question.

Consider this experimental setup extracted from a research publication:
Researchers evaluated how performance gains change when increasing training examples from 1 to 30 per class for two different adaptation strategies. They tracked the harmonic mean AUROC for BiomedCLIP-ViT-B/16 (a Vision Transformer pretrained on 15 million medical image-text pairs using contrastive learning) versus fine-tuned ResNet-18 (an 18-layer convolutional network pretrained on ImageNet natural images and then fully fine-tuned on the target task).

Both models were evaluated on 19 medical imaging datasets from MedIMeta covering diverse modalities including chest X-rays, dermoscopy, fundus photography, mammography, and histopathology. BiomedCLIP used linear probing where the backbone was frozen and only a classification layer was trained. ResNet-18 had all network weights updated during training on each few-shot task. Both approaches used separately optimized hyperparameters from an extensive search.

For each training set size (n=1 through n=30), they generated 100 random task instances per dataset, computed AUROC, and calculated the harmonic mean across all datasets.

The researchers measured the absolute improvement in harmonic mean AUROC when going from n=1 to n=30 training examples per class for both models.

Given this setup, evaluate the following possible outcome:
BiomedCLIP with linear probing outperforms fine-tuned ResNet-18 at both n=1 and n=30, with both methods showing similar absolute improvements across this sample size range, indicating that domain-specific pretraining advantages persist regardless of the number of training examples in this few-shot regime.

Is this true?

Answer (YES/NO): NO